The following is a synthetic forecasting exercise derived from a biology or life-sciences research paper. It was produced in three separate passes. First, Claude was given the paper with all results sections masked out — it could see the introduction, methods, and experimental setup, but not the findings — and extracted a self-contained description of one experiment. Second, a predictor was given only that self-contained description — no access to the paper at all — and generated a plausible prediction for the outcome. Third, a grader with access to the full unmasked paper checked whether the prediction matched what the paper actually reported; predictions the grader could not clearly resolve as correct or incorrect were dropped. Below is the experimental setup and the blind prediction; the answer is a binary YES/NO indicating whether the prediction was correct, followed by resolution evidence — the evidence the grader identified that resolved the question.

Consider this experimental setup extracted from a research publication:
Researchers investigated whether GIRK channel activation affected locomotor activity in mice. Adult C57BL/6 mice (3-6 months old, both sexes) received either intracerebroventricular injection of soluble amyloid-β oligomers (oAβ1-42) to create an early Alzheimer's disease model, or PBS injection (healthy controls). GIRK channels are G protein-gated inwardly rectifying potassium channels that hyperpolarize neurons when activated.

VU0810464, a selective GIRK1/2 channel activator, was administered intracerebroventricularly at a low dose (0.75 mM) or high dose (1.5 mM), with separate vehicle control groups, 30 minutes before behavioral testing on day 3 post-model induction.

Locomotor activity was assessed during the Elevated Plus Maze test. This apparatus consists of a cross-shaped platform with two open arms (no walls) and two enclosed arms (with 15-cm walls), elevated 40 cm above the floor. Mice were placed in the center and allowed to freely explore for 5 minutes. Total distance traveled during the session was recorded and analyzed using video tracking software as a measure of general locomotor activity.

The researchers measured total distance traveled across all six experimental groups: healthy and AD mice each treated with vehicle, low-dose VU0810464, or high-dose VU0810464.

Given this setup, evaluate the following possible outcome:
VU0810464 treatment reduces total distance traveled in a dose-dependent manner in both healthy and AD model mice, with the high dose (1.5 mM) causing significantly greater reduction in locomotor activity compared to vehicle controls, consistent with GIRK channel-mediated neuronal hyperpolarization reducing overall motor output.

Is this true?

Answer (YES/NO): NO